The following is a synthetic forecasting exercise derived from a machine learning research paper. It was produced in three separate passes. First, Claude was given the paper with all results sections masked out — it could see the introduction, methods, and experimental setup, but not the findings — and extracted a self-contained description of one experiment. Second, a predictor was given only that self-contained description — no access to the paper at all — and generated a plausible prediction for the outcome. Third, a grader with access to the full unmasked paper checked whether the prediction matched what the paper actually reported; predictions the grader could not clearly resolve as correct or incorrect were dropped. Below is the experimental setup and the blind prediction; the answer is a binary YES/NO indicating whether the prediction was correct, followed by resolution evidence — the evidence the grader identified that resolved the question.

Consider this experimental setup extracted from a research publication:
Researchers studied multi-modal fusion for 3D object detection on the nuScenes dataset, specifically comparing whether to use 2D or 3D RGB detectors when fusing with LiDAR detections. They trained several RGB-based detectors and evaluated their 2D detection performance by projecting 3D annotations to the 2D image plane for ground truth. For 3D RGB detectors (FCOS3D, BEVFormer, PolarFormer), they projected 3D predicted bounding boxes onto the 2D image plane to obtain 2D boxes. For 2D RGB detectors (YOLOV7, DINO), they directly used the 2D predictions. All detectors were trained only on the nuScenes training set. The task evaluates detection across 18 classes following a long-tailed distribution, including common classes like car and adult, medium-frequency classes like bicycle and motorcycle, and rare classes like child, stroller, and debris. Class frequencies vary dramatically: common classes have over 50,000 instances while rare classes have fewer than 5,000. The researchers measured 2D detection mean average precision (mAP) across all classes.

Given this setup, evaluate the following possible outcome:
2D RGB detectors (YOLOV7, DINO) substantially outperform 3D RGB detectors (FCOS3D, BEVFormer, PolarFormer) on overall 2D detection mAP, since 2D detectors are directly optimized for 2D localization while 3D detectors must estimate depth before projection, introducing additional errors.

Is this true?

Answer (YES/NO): YES